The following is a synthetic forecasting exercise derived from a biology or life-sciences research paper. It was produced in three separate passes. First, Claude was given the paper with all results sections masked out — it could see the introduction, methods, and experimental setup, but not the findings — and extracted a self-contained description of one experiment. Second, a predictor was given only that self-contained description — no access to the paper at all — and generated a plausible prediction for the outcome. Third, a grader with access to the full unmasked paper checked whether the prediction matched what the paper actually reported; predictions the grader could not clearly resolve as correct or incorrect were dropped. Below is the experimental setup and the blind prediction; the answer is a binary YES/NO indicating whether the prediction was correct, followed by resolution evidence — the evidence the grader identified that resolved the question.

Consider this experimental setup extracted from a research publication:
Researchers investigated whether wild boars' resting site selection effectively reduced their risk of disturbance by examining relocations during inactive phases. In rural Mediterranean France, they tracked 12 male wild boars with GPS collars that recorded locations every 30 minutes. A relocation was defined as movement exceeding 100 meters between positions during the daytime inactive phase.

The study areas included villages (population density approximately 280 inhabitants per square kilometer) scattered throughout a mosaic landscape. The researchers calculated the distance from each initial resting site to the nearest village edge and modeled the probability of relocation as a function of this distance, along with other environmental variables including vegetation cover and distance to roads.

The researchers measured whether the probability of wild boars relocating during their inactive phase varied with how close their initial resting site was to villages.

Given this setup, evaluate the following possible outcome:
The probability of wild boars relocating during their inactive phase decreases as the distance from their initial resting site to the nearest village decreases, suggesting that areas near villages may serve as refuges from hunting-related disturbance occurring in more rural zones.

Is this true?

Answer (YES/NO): NO